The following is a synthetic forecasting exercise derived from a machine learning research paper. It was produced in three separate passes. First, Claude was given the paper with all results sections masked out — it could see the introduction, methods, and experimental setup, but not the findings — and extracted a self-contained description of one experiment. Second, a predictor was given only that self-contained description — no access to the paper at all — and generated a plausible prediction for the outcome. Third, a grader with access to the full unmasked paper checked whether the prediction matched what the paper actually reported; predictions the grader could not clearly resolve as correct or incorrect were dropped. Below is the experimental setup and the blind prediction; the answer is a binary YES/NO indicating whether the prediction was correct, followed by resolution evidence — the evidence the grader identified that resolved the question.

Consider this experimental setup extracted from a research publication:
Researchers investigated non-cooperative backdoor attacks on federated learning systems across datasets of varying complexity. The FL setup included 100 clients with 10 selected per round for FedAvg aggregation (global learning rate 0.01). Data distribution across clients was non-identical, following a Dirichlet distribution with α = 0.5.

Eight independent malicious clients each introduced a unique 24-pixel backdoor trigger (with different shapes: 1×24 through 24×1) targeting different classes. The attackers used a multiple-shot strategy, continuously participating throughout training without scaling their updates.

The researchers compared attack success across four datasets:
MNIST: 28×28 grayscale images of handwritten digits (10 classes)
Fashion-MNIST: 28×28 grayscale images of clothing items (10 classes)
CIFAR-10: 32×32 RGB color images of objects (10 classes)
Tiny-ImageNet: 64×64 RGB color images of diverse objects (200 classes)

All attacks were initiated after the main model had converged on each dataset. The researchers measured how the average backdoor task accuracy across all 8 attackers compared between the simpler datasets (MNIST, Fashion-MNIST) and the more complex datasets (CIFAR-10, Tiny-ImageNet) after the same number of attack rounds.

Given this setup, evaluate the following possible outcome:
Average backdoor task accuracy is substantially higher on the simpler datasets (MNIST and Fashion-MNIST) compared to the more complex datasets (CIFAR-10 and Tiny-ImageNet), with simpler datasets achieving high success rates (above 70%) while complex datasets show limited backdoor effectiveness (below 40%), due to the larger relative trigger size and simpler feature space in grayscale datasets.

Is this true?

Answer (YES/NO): NO